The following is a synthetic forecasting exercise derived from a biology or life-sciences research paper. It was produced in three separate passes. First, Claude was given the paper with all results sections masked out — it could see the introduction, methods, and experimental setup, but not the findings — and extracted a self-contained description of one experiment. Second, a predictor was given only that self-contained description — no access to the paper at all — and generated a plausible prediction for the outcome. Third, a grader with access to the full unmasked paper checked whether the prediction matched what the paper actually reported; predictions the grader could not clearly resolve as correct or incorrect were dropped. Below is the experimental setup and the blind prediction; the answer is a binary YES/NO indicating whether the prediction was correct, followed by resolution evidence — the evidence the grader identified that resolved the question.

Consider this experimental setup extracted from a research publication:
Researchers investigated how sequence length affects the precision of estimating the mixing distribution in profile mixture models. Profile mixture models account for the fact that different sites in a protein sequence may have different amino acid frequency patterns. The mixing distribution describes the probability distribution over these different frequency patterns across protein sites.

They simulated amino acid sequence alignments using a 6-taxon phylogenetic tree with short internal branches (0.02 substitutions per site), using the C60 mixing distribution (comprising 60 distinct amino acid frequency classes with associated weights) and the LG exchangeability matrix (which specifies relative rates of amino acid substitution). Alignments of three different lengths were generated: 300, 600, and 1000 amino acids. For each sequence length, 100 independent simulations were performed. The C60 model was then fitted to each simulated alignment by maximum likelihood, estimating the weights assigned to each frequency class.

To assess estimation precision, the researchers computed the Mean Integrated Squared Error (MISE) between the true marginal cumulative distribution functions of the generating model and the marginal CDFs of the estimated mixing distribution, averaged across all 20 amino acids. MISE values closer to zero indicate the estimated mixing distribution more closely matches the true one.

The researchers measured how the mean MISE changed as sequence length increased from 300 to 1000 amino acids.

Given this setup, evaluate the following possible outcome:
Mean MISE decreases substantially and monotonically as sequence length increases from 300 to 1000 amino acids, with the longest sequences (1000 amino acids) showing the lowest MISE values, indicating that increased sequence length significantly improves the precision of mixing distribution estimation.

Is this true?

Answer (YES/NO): YES